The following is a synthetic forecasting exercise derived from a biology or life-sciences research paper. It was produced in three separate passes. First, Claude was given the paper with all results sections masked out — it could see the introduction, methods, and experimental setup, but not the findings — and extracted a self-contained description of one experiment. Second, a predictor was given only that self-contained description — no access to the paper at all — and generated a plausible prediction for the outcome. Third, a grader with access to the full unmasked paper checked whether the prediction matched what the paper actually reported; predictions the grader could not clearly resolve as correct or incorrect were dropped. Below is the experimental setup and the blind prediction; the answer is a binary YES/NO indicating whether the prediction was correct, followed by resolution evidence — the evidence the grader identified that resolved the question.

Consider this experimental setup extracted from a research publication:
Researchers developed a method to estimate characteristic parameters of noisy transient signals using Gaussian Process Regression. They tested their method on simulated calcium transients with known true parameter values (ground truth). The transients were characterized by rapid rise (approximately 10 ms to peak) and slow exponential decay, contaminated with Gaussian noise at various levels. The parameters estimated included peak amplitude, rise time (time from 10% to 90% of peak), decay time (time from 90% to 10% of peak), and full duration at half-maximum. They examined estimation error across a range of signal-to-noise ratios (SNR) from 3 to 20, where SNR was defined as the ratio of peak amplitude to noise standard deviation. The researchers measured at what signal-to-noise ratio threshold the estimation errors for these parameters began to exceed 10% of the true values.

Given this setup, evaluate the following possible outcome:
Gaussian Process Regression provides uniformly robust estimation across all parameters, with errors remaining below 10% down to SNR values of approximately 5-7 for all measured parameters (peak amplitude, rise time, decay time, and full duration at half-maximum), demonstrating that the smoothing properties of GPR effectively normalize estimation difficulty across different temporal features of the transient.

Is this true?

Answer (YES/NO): NO